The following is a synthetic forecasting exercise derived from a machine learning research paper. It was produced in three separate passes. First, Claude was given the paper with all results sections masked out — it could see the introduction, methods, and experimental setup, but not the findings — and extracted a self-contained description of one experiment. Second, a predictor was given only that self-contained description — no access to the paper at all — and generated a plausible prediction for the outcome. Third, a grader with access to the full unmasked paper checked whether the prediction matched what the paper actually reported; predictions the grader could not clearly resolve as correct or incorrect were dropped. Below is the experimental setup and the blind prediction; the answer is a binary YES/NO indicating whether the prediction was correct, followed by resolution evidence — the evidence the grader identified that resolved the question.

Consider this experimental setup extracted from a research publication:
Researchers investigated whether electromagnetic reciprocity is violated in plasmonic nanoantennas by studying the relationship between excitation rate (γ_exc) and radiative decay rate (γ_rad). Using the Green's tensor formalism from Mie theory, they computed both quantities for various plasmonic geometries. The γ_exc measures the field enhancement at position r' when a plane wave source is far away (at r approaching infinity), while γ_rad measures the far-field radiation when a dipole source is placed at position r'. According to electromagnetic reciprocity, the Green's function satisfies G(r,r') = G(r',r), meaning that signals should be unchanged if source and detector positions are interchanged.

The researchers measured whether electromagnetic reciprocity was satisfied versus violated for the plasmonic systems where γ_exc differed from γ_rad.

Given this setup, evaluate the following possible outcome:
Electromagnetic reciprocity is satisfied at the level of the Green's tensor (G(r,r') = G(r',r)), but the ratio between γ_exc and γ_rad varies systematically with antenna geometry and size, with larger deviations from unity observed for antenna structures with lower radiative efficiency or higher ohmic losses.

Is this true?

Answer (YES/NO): NO